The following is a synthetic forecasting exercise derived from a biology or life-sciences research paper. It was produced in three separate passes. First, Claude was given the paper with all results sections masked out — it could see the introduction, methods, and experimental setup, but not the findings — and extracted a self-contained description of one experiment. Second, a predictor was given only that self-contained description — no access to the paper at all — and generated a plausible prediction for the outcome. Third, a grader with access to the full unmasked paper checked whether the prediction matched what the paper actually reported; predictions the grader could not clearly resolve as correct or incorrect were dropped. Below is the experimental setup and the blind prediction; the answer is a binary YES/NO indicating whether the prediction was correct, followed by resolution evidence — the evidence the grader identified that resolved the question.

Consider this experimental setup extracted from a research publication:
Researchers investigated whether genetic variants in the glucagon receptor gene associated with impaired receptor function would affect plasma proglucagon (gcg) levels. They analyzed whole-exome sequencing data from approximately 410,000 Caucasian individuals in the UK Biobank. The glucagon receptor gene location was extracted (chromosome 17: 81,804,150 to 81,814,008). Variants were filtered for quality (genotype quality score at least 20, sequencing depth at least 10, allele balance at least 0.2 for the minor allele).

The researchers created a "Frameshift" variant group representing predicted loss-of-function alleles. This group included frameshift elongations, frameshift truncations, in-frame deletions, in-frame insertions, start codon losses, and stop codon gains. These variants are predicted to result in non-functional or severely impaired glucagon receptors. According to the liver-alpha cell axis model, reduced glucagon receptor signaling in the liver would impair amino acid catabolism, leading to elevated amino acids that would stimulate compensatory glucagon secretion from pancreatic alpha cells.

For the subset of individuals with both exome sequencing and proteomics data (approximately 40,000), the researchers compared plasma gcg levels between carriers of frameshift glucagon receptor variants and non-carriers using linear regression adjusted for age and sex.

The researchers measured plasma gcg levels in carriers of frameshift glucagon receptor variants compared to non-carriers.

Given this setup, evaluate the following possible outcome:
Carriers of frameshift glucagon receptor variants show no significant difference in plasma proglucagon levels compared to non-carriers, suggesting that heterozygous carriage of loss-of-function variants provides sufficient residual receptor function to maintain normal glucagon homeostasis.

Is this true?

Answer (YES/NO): YES